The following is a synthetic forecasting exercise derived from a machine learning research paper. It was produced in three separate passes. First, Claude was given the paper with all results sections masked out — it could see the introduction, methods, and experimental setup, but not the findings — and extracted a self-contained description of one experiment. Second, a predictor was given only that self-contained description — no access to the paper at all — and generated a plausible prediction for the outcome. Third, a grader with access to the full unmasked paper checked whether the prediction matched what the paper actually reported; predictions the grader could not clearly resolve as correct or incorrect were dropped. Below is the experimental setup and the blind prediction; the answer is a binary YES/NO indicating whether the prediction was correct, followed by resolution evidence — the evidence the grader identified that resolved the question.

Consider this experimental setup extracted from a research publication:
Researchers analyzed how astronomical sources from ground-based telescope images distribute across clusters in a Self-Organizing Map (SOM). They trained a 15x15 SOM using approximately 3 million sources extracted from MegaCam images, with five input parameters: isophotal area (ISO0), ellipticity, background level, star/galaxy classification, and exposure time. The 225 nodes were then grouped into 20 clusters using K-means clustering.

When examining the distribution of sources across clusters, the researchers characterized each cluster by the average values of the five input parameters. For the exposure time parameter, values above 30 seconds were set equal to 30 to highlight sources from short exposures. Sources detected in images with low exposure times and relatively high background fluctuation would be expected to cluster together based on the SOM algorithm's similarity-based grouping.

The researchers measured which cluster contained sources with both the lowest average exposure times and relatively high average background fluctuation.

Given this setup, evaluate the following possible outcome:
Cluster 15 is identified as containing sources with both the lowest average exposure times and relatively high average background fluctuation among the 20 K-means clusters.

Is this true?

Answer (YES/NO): NO